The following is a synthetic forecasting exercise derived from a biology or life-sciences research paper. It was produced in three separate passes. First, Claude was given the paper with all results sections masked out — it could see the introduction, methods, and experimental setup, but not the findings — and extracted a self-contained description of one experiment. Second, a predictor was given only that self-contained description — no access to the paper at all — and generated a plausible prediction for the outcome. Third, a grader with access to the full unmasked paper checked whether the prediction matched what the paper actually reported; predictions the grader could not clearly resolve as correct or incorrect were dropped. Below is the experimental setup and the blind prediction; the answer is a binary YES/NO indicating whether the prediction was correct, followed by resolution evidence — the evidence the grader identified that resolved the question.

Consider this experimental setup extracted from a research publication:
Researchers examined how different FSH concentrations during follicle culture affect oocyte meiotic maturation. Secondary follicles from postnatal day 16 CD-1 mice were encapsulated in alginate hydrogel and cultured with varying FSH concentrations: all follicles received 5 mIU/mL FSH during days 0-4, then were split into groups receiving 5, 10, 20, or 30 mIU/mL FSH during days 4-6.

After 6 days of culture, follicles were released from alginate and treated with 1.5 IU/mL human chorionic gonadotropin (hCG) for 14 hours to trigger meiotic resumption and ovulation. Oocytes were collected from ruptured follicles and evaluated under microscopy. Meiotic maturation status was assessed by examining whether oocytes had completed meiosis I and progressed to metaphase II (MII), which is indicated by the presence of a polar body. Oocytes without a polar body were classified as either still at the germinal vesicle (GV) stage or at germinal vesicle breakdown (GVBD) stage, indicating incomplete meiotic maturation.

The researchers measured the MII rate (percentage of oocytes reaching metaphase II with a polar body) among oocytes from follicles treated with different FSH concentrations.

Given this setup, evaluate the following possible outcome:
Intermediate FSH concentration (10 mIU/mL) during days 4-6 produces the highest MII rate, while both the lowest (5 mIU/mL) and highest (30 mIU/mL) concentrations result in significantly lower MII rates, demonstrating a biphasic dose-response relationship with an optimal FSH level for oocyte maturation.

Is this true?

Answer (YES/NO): NO